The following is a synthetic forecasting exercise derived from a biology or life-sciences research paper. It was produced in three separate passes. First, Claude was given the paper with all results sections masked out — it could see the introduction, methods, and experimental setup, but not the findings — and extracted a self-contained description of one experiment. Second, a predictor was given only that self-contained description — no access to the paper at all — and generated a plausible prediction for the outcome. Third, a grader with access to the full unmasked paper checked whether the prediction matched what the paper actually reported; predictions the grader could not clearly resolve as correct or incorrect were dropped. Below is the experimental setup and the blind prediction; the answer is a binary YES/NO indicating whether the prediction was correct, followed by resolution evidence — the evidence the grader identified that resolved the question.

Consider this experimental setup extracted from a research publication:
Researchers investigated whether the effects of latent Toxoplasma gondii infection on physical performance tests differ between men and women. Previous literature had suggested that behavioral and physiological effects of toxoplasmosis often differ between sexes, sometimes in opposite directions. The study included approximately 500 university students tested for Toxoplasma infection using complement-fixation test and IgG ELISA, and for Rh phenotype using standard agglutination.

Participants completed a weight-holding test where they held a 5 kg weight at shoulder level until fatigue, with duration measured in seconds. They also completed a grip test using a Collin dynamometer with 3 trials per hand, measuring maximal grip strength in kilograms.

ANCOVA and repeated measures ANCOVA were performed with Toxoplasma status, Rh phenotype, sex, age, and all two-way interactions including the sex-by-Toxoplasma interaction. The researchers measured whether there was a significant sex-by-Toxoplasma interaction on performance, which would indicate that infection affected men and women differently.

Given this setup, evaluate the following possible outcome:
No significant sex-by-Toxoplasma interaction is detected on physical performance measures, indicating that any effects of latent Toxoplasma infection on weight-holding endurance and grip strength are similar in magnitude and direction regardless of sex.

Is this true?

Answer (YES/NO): NO